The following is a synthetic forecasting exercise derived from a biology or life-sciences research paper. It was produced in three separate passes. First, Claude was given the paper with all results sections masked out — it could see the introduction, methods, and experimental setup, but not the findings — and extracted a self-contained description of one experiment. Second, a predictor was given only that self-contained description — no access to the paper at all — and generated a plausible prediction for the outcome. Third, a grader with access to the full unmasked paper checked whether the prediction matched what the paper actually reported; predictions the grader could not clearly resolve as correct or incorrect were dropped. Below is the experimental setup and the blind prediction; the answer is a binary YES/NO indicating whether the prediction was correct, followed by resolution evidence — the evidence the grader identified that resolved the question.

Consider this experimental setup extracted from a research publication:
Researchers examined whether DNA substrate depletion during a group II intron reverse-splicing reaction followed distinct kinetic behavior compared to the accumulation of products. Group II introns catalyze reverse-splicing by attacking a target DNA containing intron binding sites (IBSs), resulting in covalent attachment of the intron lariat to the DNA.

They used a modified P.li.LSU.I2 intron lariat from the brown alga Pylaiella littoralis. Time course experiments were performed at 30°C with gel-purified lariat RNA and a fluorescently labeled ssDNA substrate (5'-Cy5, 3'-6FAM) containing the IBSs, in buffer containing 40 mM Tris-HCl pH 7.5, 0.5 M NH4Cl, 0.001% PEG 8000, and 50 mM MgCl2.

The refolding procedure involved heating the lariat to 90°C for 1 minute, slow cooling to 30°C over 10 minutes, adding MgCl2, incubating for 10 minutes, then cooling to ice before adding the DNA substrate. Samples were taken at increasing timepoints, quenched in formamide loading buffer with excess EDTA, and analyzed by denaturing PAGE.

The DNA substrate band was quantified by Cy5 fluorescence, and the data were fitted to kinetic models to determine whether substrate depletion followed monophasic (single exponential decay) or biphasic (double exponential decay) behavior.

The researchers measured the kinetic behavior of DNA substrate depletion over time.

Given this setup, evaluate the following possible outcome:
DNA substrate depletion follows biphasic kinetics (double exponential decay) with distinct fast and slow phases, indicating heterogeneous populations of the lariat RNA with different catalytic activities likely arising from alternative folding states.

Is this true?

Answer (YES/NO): NO